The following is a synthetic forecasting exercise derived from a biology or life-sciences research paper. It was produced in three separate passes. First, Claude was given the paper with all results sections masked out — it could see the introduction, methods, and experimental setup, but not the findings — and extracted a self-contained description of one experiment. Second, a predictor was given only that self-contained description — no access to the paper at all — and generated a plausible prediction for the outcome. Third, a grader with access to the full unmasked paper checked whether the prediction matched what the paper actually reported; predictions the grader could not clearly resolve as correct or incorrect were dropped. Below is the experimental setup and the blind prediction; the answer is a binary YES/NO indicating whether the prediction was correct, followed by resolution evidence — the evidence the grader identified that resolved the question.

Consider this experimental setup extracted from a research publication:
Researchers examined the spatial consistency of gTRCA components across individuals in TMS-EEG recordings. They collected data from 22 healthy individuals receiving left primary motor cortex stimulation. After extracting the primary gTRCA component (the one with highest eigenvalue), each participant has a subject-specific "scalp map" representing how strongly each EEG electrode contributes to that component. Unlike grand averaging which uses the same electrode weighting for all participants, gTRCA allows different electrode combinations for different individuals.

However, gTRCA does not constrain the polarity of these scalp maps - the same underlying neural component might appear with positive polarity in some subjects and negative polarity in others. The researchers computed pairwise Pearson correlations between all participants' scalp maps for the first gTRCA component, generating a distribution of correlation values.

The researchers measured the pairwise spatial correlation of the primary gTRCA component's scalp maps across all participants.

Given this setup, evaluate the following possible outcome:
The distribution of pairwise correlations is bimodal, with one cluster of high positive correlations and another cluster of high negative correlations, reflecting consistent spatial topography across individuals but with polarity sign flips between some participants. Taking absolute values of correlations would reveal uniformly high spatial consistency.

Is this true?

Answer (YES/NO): NO